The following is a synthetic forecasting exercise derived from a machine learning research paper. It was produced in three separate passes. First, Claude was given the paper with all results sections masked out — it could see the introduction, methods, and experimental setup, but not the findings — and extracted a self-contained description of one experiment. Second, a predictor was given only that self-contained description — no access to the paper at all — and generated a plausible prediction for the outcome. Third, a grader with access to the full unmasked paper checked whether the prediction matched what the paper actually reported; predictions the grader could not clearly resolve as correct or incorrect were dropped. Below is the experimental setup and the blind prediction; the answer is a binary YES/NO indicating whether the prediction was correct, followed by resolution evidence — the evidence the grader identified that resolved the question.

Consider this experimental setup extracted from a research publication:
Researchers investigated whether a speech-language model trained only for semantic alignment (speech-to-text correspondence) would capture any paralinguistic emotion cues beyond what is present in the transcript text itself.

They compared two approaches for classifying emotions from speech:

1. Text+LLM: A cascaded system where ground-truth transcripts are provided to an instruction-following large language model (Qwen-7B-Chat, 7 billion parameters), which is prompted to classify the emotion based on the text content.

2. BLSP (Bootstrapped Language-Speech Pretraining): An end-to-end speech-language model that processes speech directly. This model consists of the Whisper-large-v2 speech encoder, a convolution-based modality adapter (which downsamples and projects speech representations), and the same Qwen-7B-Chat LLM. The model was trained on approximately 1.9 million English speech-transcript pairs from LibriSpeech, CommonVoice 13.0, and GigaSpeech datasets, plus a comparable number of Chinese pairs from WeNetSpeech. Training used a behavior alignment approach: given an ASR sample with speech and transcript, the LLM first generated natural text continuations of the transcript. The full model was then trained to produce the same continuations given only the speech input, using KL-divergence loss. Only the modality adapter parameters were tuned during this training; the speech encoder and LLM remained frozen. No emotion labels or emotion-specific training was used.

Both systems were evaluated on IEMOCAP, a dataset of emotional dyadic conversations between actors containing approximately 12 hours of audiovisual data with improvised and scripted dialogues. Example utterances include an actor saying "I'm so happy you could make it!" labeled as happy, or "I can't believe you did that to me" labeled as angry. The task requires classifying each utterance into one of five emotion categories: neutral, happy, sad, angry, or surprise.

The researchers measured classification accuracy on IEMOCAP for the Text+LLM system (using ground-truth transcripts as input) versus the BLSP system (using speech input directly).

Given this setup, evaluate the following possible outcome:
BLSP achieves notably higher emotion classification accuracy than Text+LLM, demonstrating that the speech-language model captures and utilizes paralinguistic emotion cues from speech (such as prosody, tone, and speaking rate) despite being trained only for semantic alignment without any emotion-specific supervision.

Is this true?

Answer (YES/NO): NO